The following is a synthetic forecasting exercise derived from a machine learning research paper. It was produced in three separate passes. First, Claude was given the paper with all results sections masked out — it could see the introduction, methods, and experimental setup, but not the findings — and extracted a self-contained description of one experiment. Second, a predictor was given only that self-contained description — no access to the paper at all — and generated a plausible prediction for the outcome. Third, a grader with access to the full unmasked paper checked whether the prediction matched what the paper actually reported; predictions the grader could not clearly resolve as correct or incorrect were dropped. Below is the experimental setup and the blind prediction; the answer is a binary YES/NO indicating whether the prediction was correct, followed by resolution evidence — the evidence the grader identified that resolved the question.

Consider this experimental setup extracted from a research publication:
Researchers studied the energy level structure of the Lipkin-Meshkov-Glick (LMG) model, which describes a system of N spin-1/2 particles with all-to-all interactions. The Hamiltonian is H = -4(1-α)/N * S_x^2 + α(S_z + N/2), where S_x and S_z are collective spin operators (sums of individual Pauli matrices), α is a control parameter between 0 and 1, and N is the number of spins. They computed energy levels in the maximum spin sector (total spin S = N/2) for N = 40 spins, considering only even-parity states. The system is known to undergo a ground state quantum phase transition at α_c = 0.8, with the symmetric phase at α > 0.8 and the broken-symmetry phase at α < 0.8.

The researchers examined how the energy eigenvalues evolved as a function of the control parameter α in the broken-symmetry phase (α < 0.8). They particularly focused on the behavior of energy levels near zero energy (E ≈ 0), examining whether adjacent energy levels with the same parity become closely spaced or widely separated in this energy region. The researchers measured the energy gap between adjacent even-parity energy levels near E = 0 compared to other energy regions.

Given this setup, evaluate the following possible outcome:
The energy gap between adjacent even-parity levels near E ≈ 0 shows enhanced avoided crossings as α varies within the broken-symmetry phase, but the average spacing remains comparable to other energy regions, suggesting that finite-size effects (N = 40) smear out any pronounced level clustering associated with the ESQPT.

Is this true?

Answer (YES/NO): NO